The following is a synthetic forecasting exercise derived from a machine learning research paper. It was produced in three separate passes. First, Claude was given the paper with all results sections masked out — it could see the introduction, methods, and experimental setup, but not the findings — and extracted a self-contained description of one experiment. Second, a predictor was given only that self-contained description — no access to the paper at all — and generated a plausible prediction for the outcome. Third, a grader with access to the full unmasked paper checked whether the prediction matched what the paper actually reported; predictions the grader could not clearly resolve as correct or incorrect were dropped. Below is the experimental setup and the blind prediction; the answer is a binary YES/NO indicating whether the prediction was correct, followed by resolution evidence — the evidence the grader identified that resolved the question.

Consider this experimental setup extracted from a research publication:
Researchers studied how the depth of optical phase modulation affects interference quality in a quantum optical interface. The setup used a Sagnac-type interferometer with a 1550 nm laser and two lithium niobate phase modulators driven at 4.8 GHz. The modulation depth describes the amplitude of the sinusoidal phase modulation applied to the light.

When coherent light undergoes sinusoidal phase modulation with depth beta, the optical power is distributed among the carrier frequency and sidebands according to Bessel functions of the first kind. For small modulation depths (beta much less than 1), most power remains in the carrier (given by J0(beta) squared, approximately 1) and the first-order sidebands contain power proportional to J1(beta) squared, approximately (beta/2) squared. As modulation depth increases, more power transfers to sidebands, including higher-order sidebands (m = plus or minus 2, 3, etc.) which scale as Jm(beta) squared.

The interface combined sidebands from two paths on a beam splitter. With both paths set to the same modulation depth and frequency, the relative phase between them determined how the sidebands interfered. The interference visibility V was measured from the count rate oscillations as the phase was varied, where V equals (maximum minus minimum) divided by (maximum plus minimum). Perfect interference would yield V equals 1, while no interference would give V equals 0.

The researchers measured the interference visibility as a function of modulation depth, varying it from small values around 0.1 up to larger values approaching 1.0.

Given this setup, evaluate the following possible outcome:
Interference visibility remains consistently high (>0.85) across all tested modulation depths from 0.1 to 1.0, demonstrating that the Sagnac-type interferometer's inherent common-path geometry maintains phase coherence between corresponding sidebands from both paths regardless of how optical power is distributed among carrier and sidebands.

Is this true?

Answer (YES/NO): NO